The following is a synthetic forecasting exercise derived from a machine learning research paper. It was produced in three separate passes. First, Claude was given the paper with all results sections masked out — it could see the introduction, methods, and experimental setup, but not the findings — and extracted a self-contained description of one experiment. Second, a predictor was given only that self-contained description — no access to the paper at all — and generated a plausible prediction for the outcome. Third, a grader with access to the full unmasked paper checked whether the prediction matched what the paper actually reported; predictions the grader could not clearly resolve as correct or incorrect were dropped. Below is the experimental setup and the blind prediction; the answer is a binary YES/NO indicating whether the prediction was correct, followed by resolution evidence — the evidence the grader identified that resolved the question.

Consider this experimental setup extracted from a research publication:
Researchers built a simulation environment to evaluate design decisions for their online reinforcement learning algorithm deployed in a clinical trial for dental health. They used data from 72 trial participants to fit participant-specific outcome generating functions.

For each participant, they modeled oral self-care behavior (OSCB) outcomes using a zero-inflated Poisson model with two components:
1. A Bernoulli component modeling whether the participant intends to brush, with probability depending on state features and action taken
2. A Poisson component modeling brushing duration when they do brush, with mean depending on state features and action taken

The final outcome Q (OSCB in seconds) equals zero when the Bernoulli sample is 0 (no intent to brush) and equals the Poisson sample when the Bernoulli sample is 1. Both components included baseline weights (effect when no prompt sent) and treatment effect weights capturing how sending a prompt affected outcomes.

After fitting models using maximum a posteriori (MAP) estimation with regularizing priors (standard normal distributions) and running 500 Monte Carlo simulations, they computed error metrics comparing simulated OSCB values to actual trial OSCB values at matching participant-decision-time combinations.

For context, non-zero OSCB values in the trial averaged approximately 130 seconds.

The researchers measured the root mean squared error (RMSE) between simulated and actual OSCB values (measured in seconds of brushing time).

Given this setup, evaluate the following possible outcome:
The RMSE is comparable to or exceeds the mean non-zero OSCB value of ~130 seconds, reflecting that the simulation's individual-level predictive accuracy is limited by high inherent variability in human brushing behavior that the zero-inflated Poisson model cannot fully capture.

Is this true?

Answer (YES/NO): NO